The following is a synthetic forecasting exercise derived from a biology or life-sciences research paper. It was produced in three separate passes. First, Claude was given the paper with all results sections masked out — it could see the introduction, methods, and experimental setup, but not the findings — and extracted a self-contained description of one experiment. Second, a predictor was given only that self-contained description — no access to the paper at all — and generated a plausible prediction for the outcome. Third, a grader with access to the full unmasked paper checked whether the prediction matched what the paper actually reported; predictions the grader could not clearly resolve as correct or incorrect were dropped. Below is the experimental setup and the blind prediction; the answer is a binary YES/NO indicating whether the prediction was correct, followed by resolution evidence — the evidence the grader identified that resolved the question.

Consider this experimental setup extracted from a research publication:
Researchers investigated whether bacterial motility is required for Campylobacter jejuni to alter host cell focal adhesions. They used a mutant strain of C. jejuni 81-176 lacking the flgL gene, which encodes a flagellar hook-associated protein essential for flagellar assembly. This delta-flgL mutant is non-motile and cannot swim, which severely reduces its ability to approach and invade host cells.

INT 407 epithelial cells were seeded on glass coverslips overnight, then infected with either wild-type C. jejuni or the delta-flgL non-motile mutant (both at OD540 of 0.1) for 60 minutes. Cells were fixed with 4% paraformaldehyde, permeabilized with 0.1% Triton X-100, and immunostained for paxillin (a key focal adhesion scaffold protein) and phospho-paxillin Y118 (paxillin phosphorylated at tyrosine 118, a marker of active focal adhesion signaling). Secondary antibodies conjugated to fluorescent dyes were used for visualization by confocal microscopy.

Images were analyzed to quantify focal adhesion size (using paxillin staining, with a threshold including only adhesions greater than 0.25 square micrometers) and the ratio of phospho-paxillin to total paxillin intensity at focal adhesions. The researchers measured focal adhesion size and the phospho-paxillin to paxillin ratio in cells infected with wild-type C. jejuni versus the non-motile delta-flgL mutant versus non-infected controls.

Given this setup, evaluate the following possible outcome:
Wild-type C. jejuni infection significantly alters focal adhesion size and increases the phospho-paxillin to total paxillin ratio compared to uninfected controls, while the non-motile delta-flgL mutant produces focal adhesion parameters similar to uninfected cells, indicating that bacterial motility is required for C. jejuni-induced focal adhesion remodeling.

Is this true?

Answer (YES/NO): YES